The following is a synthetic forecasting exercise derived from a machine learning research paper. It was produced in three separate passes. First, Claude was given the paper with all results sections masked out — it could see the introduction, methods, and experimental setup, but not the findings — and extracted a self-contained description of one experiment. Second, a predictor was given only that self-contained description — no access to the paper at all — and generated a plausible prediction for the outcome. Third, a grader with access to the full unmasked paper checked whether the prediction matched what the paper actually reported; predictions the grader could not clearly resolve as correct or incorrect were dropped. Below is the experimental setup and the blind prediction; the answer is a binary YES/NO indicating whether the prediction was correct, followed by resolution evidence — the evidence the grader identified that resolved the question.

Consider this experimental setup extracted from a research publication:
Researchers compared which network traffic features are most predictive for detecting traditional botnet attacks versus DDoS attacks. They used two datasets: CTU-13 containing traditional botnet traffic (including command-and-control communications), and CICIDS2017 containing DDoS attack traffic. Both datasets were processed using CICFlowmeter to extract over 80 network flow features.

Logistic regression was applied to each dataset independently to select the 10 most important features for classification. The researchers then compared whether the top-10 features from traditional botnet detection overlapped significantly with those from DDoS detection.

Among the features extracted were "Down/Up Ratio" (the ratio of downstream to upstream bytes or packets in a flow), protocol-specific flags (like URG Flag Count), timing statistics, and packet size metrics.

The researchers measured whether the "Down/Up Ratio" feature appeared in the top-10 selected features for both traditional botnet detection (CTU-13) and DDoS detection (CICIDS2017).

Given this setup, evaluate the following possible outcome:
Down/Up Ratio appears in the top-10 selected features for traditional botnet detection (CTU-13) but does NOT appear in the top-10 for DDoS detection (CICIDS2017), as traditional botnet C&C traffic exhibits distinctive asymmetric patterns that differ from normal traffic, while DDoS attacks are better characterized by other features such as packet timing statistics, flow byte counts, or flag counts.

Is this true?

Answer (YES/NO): NO